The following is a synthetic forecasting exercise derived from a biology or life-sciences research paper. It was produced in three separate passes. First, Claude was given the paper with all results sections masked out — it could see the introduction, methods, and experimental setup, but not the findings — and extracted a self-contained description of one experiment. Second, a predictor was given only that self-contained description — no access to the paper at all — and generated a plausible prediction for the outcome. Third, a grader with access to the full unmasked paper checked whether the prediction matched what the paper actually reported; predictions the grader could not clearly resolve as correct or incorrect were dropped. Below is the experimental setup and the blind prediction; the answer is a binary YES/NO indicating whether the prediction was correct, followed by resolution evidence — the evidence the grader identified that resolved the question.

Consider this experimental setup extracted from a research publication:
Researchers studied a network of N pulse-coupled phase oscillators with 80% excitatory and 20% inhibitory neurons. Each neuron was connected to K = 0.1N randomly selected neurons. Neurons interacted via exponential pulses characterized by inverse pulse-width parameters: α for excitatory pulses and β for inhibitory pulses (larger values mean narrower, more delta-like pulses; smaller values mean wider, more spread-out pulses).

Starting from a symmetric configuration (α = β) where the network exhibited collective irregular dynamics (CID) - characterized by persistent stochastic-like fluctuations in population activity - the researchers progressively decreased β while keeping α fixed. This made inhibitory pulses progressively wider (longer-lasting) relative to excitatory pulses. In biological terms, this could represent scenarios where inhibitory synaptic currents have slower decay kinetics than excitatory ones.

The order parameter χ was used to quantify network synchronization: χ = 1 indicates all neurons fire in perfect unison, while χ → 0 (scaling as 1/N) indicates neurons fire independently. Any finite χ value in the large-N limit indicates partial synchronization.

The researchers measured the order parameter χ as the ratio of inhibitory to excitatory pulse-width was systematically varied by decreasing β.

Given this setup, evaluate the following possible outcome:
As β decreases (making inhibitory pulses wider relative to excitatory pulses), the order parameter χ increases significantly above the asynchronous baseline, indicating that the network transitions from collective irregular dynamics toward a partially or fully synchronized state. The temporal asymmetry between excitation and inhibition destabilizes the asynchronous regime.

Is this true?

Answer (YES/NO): YES